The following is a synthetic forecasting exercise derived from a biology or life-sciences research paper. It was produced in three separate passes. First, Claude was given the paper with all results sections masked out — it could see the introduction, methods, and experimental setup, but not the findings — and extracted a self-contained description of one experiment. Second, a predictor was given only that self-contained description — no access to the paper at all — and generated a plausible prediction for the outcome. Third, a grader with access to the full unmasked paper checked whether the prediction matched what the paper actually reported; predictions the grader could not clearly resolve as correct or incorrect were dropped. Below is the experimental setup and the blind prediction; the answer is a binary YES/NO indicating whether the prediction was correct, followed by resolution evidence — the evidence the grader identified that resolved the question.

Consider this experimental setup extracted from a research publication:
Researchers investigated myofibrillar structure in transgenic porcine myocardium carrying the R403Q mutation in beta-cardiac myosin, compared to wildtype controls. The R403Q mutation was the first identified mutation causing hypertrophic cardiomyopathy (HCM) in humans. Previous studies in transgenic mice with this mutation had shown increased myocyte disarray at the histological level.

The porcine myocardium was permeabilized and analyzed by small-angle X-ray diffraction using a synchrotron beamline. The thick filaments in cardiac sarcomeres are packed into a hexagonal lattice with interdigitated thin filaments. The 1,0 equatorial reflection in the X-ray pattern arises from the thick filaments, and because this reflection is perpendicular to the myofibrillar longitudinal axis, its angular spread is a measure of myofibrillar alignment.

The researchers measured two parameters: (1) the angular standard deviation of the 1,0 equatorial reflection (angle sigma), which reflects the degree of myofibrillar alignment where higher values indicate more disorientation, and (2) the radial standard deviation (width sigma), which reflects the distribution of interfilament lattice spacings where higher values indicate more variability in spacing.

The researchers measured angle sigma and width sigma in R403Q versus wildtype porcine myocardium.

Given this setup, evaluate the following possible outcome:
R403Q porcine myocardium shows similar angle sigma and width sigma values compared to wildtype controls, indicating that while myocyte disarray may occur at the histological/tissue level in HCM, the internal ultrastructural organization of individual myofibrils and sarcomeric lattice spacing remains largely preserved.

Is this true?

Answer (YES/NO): NO